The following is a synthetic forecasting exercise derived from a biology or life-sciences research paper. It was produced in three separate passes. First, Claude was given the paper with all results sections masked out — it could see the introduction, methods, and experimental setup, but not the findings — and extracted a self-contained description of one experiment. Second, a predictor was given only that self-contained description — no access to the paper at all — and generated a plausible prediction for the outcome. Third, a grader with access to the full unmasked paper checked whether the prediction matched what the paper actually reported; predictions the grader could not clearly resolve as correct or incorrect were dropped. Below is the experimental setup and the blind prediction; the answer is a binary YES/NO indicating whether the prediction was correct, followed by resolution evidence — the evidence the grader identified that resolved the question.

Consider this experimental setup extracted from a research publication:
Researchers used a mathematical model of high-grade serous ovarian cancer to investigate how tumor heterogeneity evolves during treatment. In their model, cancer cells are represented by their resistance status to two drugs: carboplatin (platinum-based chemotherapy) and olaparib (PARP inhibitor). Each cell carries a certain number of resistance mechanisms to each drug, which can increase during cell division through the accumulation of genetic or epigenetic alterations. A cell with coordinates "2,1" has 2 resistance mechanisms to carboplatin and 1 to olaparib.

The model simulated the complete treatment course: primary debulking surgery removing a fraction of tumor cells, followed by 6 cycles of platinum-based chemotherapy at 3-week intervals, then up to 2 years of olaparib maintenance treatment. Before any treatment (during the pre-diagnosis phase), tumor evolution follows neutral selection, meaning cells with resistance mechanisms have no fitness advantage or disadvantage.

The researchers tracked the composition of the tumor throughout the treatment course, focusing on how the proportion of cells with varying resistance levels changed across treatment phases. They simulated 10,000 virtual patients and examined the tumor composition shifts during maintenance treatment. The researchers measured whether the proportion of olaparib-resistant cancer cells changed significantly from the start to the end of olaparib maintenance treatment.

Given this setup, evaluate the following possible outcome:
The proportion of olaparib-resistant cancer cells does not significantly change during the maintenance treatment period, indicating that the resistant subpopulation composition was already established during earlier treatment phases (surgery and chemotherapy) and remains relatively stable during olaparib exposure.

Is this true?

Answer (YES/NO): NO